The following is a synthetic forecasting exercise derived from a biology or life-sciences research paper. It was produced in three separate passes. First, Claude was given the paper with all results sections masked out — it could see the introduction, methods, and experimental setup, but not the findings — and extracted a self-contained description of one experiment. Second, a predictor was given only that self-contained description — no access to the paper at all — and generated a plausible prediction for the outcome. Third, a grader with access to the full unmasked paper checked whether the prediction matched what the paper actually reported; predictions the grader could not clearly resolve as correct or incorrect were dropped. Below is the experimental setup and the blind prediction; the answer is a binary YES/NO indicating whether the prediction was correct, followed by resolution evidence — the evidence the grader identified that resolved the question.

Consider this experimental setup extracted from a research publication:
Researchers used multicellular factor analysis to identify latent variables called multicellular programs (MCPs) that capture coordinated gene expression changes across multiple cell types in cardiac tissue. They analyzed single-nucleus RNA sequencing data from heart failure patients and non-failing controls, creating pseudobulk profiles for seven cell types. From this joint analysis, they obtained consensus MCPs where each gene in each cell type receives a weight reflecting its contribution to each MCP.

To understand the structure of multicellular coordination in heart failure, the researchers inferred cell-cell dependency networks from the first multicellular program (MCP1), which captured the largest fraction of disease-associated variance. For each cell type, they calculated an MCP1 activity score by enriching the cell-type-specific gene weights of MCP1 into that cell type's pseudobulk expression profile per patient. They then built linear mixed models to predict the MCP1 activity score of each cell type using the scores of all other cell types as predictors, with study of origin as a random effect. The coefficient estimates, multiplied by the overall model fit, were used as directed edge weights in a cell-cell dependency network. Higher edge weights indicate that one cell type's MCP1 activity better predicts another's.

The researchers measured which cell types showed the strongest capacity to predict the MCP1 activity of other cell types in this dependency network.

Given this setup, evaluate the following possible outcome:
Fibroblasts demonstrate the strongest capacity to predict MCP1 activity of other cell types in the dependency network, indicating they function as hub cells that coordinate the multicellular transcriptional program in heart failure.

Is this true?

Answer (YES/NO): YES